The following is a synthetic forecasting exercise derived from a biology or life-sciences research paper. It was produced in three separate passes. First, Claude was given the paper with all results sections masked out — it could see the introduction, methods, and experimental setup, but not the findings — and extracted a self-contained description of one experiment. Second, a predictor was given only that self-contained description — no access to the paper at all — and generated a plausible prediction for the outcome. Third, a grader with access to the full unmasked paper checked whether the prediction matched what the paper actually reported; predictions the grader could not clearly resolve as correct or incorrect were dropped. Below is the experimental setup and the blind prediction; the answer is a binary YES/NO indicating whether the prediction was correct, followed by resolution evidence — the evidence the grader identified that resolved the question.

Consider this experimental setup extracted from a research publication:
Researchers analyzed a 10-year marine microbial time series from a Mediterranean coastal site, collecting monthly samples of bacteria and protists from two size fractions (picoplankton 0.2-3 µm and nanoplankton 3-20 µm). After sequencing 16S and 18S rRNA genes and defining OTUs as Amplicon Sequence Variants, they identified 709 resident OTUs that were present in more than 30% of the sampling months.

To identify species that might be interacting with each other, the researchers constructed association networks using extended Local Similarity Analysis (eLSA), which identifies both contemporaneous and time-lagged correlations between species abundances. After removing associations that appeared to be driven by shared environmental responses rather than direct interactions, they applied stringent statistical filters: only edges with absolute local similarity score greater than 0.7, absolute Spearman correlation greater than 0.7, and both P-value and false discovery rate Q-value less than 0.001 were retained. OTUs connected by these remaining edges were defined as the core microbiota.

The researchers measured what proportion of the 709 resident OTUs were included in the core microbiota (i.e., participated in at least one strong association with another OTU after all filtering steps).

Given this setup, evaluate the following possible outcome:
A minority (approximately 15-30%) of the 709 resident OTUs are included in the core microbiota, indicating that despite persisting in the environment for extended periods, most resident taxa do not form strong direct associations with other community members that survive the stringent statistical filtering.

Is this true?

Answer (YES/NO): NO